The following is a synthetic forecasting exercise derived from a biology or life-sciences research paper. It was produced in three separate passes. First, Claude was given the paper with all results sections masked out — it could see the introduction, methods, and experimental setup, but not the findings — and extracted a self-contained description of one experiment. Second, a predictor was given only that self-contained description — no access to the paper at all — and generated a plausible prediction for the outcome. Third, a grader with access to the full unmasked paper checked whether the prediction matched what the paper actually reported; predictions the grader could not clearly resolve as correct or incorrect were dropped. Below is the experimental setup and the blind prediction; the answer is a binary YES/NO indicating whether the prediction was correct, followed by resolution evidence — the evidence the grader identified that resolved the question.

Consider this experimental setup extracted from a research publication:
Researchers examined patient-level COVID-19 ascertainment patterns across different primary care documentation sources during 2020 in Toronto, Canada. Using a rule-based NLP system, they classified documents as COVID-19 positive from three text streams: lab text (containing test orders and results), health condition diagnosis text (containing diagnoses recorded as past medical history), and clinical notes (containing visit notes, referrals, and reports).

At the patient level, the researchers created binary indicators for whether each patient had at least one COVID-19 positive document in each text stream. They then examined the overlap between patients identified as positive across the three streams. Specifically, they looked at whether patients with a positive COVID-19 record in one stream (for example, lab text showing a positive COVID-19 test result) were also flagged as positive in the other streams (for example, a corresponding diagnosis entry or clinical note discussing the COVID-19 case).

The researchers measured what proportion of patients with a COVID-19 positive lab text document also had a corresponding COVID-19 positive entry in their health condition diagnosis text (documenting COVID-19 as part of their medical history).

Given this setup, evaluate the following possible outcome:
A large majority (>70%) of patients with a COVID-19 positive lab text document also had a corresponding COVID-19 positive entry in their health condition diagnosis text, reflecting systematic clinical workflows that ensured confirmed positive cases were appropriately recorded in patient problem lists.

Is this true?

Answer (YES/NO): NO